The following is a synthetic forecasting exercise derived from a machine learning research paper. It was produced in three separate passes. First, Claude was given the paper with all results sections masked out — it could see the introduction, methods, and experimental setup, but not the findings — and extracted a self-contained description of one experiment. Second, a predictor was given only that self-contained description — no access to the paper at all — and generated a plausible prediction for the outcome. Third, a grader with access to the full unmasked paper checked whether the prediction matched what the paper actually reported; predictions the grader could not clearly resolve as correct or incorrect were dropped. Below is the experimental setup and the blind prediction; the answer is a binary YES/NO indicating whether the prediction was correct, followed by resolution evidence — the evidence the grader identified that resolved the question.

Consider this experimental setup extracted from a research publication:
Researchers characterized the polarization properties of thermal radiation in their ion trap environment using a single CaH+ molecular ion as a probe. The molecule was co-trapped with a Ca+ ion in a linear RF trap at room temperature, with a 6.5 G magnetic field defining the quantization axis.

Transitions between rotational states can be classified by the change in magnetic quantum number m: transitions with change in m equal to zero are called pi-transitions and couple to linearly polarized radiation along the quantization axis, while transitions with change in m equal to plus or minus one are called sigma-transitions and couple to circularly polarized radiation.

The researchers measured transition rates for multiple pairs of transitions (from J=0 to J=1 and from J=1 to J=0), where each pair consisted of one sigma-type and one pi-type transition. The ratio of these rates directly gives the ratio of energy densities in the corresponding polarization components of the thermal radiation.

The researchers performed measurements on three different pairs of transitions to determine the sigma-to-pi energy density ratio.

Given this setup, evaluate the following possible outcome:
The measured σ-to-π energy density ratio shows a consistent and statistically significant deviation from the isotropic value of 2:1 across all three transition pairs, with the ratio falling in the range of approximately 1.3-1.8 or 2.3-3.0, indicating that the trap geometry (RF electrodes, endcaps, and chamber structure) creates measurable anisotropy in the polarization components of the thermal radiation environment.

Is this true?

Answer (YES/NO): NO